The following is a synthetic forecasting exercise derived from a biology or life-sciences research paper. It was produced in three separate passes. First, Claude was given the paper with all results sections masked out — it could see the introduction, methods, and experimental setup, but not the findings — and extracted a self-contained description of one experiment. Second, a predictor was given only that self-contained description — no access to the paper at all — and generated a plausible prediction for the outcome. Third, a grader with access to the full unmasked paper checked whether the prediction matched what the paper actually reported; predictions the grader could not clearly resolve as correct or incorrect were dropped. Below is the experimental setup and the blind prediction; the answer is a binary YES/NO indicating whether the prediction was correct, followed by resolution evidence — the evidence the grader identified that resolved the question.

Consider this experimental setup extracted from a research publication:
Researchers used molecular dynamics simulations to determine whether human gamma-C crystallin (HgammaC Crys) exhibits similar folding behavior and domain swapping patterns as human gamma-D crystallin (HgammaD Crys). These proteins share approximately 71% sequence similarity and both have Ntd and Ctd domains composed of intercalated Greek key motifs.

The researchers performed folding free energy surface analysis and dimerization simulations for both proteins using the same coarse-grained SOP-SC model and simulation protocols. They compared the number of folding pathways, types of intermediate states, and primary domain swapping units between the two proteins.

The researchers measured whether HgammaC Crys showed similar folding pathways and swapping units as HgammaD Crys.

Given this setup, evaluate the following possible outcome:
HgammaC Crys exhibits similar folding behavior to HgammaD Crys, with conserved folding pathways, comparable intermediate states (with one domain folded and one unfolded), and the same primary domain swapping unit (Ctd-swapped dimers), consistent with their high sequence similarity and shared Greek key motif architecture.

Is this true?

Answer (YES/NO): NO